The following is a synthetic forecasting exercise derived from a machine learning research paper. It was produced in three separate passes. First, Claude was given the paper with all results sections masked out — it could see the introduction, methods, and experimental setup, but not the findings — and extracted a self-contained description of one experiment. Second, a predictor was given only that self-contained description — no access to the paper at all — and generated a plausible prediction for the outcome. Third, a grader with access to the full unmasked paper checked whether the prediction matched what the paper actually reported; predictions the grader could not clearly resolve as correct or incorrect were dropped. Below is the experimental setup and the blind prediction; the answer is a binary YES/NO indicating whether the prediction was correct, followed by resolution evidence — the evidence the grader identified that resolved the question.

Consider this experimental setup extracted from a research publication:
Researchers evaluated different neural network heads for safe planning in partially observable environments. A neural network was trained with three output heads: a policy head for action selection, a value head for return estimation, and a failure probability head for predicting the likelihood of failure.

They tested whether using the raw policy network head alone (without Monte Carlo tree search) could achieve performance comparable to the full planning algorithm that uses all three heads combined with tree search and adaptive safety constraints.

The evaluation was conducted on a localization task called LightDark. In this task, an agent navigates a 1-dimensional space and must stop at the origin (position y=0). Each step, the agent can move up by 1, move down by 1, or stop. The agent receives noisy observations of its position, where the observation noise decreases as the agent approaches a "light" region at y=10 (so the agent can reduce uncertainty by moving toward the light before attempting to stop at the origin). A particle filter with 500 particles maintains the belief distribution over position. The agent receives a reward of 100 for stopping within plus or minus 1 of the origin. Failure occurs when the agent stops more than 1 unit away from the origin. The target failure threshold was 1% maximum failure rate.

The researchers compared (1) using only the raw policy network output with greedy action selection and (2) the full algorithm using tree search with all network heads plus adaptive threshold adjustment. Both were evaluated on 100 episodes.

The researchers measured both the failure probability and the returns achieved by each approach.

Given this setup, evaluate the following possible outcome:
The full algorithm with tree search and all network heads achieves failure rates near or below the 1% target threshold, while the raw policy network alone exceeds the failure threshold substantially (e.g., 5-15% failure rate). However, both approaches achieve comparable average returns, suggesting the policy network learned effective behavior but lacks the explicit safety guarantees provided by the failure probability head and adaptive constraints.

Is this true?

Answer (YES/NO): NO